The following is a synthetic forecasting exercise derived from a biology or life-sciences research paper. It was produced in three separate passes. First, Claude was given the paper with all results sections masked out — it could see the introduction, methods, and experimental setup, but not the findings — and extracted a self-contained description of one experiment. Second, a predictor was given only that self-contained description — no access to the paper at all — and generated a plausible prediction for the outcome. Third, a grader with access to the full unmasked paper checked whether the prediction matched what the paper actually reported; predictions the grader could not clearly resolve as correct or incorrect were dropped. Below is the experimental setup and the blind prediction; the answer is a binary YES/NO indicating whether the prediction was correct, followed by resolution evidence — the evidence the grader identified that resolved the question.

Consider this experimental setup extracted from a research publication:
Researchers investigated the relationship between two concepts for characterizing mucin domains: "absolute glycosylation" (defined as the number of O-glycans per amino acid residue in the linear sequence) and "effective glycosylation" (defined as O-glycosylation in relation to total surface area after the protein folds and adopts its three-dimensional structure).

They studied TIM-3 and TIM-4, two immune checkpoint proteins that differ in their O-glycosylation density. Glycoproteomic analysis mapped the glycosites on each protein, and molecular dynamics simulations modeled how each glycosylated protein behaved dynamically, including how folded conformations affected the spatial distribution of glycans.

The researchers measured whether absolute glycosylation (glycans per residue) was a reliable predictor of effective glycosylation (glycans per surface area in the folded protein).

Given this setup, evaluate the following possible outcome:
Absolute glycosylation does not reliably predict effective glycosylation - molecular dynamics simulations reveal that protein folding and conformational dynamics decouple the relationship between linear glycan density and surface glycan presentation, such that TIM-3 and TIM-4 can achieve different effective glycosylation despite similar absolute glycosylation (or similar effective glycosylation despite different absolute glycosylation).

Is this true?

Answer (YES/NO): YES